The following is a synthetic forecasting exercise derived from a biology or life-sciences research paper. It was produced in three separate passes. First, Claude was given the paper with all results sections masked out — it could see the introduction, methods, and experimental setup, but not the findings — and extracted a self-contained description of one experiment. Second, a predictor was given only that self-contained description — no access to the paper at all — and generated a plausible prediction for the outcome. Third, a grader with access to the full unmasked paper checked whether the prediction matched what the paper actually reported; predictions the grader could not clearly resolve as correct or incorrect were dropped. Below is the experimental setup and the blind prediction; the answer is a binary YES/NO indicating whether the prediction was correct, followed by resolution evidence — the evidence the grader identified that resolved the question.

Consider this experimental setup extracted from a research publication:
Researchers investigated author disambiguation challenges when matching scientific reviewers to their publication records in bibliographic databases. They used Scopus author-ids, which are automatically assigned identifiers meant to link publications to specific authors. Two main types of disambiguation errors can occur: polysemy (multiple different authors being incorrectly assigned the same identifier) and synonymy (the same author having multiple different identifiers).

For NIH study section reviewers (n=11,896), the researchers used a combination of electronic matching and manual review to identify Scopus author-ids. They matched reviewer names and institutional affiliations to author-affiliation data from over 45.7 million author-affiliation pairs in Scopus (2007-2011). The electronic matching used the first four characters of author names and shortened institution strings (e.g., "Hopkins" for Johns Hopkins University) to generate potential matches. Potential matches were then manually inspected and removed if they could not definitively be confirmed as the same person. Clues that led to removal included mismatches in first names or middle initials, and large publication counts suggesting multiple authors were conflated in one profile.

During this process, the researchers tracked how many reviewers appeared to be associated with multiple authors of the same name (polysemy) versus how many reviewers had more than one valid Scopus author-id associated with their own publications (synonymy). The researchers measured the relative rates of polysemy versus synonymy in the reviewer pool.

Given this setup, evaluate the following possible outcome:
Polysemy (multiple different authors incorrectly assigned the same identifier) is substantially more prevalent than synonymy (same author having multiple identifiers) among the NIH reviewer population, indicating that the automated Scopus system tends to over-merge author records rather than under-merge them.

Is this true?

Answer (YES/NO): NO